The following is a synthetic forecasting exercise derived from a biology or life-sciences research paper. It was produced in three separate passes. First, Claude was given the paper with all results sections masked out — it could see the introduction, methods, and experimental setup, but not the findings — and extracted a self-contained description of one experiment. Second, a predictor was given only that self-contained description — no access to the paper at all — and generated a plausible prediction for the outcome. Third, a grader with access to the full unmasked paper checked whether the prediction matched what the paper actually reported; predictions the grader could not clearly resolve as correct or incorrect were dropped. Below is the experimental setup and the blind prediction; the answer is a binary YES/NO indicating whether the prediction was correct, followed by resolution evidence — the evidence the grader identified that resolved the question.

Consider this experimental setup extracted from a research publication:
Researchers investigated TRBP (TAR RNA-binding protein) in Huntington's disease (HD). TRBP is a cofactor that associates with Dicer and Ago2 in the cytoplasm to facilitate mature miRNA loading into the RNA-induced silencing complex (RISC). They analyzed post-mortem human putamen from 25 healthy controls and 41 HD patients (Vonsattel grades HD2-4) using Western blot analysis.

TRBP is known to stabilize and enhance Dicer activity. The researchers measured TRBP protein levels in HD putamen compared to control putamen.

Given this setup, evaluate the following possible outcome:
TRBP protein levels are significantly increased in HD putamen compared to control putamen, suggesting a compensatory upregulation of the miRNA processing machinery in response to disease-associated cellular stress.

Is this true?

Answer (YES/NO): NO